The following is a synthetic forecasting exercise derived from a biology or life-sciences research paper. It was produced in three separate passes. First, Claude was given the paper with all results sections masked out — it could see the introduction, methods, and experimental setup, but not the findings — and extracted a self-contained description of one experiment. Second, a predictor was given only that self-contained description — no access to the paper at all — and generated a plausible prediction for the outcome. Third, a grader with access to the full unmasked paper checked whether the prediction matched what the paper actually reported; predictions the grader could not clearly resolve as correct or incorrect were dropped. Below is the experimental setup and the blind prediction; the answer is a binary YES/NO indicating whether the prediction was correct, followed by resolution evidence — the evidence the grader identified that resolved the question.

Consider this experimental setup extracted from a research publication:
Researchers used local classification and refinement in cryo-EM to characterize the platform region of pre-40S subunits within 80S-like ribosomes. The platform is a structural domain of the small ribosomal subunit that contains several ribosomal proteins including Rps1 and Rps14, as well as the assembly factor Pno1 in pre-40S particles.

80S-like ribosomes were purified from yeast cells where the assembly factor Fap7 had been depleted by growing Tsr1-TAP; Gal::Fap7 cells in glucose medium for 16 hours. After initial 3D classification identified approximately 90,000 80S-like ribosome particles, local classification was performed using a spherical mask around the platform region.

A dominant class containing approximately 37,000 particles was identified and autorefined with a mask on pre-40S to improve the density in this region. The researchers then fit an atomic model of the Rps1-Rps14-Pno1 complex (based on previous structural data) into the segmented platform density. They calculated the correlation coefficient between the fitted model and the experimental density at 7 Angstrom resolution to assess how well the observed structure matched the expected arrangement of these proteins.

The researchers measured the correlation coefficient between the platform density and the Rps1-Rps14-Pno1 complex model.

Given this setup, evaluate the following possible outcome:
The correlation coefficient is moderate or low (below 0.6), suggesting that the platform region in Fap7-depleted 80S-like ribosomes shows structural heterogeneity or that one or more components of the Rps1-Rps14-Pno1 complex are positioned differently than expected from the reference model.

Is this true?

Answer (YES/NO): NO